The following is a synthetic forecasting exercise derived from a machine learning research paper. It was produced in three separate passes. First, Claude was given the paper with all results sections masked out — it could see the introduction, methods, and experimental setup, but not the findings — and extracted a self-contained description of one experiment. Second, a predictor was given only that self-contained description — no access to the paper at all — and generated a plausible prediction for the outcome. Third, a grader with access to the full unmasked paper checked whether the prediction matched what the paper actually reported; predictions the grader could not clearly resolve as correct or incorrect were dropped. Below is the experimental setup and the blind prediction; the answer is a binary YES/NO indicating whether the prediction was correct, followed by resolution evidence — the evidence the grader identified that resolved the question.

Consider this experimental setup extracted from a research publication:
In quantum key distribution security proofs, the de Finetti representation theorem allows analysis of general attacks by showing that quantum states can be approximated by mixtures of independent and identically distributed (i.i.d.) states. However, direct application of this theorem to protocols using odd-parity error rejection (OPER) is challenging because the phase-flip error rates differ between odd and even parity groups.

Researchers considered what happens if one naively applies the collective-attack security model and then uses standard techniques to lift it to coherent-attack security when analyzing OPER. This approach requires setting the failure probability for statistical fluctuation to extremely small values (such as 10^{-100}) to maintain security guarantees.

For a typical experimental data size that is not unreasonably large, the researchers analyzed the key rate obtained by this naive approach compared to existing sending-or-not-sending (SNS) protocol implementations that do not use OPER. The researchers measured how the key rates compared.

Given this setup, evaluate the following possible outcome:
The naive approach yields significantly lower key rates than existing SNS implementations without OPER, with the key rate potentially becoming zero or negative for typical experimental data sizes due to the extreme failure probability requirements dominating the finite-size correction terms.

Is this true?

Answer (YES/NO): YES